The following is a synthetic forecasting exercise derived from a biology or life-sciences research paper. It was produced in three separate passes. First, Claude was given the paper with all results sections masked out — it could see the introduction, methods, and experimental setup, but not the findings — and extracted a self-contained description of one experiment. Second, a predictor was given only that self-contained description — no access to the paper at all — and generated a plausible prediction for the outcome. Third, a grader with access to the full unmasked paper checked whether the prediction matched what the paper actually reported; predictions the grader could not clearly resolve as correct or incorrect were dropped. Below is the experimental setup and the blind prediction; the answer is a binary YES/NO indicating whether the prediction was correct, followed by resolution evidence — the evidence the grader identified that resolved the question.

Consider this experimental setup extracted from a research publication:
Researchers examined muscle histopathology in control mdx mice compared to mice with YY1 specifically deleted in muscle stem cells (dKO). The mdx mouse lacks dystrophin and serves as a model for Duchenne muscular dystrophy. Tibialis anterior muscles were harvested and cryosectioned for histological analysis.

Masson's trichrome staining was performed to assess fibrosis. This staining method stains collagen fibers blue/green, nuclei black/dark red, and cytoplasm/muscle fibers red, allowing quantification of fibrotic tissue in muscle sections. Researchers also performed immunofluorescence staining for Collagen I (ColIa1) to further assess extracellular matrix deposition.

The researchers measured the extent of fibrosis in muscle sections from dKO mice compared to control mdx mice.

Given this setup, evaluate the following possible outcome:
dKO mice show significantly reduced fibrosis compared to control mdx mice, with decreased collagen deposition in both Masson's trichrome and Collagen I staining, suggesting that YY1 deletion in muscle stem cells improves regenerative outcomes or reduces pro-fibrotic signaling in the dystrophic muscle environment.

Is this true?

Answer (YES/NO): NO